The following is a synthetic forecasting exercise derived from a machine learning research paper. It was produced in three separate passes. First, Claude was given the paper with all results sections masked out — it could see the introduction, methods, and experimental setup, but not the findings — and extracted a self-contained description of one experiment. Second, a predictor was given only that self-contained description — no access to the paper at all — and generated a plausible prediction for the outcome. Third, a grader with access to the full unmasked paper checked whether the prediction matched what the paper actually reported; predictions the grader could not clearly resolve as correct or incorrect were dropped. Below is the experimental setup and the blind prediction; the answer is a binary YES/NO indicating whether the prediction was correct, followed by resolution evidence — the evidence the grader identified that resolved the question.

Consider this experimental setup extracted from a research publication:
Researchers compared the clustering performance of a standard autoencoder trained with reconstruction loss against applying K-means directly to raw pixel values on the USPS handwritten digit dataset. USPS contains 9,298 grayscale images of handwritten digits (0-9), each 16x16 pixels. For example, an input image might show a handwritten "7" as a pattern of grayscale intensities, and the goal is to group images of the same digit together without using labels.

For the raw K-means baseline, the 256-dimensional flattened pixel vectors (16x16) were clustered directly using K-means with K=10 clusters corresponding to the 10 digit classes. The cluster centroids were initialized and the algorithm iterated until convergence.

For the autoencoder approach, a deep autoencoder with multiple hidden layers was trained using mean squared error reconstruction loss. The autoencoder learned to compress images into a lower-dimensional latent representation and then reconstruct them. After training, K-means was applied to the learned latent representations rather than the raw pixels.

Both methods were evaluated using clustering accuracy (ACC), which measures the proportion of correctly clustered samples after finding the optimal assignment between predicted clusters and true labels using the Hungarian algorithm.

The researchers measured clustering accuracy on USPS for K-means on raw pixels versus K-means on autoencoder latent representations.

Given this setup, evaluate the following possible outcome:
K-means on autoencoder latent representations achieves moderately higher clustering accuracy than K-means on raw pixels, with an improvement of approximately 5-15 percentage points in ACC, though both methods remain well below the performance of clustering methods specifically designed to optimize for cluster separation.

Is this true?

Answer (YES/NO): NO